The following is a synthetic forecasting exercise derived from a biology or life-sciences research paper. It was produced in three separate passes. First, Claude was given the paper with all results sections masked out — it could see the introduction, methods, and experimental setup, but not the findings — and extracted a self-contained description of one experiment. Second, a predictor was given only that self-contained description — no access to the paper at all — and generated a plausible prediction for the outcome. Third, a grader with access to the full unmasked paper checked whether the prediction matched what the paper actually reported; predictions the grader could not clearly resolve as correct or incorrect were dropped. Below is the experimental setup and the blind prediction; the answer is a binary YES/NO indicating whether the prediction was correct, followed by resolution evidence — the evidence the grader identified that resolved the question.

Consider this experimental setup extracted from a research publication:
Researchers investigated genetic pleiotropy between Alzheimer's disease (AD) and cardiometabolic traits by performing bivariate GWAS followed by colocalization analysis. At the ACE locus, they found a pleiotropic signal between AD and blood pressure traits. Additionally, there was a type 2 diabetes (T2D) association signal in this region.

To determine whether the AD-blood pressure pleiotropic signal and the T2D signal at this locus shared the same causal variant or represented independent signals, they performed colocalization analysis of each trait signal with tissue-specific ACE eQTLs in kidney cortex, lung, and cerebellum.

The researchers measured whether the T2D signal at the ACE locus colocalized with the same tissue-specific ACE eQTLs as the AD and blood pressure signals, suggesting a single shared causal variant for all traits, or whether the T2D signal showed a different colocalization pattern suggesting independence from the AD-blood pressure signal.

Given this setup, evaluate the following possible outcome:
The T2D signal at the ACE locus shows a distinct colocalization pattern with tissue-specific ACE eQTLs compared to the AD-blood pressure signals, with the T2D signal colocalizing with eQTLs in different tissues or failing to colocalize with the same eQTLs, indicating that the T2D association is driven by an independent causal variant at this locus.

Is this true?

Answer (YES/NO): YES